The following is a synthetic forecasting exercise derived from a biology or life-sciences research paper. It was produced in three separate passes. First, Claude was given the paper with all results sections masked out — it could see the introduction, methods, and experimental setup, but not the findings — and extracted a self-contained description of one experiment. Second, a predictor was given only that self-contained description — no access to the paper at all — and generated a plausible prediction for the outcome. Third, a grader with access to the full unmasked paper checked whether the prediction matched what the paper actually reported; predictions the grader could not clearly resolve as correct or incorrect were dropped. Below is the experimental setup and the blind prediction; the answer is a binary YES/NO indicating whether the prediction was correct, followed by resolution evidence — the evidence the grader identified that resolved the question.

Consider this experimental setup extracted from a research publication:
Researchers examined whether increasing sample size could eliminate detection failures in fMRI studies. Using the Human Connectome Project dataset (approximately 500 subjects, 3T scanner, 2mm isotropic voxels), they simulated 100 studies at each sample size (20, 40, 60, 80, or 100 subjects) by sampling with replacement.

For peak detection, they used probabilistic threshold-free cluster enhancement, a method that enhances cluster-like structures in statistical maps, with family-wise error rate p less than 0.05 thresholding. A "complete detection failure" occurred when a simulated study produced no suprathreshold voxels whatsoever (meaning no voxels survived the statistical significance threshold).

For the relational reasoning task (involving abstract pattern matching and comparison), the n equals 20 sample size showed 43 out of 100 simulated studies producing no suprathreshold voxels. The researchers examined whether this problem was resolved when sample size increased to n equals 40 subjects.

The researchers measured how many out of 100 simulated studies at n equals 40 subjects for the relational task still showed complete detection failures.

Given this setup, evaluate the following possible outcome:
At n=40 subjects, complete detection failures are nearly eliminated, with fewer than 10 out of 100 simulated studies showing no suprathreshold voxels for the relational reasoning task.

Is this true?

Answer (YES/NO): YES